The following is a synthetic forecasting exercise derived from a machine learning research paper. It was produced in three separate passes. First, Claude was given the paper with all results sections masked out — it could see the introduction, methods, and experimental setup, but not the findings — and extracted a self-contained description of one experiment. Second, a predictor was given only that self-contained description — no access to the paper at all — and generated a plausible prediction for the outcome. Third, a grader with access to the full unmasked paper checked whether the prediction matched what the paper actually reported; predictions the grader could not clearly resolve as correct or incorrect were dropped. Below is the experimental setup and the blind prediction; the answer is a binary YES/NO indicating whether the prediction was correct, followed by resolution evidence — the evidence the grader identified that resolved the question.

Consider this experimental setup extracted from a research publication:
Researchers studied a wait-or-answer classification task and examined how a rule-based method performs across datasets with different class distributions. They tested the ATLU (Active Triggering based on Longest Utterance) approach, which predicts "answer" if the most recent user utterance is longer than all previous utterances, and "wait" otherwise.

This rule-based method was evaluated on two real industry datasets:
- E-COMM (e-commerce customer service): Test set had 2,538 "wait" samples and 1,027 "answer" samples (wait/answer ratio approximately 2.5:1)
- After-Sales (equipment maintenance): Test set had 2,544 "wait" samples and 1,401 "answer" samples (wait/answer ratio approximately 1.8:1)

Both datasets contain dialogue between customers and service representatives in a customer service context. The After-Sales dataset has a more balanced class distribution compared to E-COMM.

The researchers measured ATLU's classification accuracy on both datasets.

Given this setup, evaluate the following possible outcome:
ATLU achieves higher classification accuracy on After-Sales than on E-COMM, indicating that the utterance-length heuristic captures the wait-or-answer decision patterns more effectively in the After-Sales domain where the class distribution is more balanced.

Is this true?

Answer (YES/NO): YES